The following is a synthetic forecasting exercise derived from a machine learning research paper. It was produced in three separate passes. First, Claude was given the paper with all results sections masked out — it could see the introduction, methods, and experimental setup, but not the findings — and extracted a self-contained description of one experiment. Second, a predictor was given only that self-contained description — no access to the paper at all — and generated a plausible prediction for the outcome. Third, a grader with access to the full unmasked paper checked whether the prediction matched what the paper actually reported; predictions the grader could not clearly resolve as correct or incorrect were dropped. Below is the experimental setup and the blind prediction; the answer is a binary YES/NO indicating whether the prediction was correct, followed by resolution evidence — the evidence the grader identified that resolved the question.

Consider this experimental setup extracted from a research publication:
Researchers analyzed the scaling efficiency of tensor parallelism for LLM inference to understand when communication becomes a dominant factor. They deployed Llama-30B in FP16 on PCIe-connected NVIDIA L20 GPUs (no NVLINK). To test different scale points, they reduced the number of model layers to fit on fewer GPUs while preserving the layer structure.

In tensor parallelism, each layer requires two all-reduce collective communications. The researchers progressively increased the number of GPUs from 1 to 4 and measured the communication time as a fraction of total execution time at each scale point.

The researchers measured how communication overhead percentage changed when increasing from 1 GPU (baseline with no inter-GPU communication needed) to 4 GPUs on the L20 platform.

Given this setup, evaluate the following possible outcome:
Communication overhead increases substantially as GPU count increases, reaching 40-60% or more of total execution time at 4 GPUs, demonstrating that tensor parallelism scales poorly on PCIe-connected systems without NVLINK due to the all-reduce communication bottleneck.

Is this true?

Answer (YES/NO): YES